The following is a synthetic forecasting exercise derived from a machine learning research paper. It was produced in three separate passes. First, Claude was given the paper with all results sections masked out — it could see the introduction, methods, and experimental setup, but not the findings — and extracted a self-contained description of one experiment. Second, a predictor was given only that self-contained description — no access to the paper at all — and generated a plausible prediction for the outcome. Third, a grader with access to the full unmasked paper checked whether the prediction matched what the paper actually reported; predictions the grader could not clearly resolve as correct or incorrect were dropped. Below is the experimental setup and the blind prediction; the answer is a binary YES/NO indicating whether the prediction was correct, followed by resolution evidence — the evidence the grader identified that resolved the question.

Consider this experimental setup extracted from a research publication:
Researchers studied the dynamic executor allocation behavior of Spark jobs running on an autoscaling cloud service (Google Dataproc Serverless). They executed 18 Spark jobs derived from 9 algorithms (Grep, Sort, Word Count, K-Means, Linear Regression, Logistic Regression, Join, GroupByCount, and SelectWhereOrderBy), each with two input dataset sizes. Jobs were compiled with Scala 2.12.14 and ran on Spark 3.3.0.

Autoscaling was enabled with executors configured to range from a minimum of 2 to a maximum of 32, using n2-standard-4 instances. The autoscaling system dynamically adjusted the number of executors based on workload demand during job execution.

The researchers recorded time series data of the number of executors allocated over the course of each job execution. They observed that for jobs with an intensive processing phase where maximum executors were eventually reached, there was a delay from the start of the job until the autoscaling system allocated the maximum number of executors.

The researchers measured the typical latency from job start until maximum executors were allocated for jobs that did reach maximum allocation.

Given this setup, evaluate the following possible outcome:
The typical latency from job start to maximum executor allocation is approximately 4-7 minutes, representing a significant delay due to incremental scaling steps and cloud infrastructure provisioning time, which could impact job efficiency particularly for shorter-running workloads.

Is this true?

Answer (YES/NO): NO